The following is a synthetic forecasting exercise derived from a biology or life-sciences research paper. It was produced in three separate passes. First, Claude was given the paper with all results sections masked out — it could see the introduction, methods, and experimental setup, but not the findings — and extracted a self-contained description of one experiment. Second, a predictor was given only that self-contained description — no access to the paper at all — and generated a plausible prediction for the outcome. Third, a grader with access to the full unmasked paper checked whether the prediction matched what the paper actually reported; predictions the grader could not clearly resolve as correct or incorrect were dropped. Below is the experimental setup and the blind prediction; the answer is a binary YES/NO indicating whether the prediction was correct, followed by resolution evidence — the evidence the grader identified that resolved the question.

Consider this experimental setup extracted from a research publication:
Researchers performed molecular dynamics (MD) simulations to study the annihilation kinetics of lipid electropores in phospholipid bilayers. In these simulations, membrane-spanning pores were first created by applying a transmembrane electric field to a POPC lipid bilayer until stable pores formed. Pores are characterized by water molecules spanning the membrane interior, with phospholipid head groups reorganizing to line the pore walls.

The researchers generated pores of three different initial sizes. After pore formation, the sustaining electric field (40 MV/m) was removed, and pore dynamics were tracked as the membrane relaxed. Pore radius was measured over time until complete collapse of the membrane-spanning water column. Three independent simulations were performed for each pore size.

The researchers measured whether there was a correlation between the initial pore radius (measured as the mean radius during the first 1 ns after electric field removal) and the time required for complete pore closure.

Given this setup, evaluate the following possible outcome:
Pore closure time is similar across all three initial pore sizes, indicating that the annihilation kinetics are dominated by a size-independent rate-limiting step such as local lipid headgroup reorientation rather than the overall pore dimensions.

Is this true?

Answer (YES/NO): NO